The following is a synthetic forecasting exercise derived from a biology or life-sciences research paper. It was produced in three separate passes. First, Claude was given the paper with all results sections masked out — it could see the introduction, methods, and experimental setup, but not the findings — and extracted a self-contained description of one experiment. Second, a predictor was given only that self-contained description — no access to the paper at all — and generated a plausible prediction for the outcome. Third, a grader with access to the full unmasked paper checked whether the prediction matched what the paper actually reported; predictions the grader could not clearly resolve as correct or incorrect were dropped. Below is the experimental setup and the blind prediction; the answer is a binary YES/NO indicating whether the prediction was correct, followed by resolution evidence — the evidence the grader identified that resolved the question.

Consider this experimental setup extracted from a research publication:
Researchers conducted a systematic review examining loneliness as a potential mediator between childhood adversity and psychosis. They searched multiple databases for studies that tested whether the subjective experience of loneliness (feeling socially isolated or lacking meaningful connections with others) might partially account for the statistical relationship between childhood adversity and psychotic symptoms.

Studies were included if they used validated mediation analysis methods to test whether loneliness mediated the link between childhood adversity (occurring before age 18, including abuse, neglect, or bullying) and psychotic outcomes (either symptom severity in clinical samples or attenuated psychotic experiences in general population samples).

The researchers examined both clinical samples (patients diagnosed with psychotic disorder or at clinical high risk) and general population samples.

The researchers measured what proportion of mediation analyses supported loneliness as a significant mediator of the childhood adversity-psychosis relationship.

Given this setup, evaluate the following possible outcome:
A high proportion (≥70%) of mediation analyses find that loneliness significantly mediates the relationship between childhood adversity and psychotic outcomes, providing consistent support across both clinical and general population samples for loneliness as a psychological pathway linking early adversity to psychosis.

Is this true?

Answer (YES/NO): NO